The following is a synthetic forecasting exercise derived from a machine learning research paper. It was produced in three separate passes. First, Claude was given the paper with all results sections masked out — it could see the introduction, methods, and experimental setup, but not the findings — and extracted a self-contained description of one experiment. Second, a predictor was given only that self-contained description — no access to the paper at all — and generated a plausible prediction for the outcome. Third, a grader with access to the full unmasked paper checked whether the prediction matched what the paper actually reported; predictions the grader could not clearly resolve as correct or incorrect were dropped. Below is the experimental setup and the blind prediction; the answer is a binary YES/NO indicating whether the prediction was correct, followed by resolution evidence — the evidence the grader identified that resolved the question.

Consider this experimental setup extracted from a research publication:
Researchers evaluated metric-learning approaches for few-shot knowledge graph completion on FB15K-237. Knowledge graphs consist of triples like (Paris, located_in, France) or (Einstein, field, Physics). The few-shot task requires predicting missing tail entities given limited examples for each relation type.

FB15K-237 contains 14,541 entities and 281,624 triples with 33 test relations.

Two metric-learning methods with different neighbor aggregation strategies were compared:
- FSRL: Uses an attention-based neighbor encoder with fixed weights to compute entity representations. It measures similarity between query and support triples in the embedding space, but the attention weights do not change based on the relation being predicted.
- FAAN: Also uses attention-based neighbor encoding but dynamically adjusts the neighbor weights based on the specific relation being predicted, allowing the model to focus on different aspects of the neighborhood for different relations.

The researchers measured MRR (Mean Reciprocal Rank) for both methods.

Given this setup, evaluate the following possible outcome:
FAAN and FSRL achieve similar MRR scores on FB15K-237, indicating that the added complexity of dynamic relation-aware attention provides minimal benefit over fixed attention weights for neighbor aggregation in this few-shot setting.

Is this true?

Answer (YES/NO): NO